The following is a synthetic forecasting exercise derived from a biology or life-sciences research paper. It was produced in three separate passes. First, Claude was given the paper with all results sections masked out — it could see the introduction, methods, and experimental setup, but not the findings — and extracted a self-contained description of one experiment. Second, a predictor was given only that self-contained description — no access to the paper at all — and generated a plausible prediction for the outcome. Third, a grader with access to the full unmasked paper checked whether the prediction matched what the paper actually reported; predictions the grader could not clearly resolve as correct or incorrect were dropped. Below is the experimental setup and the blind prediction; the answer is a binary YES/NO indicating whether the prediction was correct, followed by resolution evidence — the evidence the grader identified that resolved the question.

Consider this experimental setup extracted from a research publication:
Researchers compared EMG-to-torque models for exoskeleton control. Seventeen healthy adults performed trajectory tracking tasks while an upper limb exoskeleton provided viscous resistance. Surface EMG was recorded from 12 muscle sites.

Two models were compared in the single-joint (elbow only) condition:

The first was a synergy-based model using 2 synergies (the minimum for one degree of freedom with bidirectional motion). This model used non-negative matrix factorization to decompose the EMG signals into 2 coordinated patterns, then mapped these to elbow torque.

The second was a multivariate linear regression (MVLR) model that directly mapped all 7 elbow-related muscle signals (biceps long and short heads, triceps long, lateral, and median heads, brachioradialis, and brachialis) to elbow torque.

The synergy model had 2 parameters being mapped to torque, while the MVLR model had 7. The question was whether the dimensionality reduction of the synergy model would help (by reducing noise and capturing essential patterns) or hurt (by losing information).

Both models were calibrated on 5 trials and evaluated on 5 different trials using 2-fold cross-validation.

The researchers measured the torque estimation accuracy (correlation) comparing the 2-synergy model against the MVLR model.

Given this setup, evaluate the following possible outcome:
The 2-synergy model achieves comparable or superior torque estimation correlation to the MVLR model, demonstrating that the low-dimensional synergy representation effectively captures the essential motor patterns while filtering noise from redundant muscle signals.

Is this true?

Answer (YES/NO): NO